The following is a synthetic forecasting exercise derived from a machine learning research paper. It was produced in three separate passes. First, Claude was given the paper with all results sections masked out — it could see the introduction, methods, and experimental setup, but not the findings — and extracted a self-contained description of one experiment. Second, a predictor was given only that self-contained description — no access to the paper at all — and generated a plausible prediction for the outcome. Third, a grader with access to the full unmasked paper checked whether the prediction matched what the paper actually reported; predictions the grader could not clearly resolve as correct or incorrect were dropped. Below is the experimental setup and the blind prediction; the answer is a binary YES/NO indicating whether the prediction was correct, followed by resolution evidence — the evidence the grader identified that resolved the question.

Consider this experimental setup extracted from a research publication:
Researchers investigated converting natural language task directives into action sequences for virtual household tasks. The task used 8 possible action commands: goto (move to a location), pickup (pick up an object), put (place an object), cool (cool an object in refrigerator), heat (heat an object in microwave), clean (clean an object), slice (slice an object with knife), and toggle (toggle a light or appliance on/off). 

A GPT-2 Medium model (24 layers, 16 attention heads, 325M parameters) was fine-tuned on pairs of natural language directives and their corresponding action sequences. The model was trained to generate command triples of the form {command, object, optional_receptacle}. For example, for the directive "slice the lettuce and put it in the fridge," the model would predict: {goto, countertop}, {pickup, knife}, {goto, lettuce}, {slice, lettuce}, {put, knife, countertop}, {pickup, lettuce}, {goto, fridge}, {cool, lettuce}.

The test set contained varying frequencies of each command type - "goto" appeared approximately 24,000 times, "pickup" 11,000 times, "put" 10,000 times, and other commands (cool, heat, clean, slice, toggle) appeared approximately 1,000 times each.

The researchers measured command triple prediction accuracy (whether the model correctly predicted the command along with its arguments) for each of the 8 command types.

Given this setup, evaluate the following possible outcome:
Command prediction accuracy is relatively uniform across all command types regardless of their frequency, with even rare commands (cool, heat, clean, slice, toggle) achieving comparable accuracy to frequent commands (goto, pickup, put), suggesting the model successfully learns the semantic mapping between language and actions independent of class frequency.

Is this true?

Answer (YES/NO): NO